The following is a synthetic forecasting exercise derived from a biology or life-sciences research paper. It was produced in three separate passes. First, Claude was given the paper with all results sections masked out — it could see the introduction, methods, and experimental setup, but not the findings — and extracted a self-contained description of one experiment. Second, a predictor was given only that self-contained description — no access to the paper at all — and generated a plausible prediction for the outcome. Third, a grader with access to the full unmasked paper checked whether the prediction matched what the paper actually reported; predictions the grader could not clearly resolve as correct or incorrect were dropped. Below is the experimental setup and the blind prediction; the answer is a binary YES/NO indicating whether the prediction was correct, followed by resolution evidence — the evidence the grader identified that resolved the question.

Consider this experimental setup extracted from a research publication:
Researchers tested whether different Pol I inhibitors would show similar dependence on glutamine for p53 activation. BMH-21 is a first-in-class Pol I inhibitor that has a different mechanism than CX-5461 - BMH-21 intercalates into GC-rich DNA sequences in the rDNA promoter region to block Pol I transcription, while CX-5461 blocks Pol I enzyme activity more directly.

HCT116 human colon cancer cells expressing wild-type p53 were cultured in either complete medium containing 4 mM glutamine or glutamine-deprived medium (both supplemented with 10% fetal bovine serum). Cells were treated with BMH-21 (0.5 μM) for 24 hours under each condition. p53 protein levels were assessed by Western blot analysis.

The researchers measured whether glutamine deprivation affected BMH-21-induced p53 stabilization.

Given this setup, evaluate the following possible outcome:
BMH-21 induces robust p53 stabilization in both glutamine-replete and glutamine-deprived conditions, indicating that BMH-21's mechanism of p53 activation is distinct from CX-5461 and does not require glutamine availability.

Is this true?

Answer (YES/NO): NO